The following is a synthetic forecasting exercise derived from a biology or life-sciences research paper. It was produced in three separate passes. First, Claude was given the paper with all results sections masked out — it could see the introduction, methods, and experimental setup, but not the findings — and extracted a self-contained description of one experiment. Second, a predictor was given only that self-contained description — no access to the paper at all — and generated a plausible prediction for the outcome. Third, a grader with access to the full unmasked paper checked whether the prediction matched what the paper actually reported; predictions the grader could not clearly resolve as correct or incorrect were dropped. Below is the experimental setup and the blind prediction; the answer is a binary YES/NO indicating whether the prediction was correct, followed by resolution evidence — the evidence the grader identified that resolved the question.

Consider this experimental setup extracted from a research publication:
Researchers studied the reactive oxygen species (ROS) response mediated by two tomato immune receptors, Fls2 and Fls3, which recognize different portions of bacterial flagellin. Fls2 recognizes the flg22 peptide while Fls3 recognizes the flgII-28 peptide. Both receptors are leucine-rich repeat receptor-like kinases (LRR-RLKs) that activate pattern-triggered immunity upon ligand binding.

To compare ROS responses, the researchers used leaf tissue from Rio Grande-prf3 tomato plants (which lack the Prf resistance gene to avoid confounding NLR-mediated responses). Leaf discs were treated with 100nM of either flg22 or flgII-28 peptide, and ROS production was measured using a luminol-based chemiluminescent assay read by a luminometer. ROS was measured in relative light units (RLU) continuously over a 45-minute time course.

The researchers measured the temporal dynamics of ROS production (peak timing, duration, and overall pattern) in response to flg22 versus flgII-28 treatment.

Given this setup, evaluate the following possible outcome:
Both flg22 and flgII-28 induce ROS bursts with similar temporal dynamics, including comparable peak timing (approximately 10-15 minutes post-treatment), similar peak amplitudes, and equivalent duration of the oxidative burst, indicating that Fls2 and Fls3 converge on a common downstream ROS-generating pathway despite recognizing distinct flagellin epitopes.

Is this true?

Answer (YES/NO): NO